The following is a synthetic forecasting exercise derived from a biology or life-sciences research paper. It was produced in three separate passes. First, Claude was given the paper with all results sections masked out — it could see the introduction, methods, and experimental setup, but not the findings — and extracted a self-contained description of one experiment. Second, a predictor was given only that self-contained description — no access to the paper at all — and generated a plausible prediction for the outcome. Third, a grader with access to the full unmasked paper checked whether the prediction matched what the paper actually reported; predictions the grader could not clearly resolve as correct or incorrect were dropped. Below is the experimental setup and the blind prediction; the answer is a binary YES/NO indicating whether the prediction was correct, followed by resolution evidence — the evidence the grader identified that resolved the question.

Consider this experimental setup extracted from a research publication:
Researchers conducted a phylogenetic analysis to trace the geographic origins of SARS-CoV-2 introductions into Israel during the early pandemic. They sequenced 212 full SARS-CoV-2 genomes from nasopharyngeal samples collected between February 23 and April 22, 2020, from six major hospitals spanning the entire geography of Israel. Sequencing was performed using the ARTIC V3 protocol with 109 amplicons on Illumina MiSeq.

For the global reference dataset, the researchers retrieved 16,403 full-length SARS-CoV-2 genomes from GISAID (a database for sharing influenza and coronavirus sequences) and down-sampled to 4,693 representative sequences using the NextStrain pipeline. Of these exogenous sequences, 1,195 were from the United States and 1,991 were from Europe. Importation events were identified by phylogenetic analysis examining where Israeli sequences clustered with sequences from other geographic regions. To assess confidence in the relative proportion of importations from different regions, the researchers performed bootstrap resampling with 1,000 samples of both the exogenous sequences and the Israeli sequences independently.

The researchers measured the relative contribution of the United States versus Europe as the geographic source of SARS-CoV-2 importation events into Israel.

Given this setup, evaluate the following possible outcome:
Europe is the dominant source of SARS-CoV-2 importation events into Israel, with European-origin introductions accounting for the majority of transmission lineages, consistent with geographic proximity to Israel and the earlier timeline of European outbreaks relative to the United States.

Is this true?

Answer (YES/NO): NO